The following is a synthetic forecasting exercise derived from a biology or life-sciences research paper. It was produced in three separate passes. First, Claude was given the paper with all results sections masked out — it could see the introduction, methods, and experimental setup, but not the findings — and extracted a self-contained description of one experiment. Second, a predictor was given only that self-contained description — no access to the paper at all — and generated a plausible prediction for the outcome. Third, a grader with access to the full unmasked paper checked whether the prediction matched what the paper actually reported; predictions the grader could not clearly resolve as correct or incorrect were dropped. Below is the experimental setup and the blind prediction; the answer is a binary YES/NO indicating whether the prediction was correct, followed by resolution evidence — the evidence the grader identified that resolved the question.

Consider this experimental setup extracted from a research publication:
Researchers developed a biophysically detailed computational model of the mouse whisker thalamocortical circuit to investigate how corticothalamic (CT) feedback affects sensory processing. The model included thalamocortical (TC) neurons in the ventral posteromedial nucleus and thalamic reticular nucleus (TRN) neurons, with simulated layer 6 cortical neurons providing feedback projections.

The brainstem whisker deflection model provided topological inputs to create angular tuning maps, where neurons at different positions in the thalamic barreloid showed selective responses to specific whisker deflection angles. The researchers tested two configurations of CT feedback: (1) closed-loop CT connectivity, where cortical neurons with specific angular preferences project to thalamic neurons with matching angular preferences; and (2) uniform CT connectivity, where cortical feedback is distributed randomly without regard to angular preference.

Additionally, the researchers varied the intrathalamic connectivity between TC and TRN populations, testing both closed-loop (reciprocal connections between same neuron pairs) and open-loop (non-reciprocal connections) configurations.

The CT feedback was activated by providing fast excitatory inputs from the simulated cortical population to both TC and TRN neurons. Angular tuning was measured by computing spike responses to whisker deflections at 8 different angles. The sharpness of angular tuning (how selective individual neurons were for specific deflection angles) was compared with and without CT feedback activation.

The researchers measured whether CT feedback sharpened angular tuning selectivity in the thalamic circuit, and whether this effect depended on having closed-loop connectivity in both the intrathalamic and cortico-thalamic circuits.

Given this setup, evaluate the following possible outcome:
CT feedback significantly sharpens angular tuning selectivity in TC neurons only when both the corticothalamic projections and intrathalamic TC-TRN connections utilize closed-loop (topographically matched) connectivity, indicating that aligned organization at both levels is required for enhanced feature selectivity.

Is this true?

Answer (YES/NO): NO